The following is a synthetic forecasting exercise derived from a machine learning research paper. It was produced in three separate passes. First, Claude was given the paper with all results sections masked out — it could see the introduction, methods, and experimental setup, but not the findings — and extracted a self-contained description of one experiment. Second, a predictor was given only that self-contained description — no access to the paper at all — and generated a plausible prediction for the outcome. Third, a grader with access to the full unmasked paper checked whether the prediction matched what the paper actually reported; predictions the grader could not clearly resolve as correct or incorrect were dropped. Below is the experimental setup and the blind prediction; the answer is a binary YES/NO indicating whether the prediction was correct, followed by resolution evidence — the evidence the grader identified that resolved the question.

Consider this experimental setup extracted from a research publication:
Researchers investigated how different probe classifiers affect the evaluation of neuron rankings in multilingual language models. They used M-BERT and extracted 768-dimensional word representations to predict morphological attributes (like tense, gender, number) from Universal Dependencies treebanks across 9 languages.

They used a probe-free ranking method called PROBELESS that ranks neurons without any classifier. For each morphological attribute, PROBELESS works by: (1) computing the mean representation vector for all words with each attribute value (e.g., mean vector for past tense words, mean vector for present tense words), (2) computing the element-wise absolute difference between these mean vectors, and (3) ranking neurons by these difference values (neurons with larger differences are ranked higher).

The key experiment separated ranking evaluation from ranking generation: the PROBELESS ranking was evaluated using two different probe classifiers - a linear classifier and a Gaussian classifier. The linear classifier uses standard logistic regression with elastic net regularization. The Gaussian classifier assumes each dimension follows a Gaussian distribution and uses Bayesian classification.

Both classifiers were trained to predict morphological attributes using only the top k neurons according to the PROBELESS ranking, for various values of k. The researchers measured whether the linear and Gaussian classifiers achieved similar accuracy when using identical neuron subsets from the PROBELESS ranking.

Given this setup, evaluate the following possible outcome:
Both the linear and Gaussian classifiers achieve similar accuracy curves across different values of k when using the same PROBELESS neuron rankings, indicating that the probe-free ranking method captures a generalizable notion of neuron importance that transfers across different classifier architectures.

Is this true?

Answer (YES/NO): NO